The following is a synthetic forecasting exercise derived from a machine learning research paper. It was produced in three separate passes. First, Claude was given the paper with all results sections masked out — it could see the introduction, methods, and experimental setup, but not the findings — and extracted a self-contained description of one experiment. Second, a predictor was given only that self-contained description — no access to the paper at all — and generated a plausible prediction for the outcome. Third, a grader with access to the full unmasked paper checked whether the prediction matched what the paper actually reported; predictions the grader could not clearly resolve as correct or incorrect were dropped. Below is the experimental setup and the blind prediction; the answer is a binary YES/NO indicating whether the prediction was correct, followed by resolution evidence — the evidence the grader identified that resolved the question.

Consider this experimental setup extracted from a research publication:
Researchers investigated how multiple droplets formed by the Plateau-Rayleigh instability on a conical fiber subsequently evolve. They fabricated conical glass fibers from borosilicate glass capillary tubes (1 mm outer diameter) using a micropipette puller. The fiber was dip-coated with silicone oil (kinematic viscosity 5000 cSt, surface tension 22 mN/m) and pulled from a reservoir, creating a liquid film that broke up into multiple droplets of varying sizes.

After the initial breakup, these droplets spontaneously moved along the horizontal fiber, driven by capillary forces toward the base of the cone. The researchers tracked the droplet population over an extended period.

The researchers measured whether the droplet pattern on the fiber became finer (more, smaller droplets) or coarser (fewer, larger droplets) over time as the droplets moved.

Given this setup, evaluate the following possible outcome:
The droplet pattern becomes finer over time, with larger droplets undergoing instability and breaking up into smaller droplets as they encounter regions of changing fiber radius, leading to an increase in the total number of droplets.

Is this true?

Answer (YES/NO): NO